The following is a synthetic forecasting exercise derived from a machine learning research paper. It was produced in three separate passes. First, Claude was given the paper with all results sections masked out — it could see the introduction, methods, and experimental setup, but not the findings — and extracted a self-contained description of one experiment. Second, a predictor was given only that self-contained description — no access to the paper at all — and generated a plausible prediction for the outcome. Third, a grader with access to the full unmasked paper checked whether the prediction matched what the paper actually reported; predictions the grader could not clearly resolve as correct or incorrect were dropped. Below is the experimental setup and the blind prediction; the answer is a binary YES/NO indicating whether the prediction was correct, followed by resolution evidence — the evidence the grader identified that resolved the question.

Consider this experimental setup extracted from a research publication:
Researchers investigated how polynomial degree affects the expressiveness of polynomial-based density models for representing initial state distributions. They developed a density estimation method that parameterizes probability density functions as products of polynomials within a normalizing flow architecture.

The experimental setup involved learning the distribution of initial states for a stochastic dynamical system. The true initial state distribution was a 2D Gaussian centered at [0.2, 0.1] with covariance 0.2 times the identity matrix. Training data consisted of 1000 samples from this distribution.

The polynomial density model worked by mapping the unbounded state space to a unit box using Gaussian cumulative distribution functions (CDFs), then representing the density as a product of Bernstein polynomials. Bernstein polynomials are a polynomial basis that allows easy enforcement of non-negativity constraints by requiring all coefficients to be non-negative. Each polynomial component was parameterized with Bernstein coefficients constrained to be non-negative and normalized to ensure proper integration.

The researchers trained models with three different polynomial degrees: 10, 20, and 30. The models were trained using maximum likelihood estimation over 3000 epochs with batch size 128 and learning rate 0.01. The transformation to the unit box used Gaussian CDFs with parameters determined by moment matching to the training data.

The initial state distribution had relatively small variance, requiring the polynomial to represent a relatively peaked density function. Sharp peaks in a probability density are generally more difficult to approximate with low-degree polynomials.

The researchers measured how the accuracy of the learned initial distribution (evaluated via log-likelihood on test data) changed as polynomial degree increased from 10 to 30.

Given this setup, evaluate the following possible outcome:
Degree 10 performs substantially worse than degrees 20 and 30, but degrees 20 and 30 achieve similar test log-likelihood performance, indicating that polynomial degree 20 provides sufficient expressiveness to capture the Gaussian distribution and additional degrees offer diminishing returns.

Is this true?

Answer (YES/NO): NO